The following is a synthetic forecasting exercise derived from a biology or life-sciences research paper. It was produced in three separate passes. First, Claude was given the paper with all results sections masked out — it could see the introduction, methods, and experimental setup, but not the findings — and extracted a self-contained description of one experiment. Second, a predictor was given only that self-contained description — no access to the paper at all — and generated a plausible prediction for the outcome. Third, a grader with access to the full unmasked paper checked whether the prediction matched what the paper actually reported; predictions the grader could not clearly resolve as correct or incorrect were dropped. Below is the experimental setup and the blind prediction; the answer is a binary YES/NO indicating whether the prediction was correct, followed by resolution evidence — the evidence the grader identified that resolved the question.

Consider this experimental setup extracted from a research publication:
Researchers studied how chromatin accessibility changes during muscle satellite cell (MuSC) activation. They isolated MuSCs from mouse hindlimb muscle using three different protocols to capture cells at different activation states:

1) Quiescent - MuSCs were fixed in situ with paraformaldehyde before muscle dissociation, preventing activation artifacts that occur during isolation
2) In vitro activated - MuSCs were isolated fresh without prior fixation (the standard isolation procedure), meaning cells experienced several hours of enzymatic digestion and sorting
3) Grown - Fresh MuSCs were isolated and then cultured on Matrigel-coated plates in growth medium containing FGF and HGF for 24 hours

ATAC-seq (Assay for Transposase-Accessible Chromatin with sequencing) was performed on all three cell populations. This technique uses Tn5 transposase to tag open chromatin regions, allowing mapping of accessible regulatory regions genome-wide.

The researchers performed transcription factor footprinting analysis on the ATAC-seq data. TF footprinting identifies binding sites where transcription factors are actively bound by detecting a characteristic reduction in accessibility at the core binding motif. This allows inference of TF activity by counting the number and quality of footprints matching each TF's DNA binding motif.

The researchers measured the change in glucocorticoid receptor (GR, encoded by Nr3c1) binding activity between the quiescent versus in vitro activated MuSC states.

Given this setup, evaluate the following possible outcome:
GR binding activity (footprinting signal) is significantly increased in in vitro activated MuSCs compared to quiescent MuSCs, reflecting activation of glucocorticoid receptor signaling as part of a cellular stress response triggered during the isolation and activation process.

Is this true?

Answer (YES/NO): NO